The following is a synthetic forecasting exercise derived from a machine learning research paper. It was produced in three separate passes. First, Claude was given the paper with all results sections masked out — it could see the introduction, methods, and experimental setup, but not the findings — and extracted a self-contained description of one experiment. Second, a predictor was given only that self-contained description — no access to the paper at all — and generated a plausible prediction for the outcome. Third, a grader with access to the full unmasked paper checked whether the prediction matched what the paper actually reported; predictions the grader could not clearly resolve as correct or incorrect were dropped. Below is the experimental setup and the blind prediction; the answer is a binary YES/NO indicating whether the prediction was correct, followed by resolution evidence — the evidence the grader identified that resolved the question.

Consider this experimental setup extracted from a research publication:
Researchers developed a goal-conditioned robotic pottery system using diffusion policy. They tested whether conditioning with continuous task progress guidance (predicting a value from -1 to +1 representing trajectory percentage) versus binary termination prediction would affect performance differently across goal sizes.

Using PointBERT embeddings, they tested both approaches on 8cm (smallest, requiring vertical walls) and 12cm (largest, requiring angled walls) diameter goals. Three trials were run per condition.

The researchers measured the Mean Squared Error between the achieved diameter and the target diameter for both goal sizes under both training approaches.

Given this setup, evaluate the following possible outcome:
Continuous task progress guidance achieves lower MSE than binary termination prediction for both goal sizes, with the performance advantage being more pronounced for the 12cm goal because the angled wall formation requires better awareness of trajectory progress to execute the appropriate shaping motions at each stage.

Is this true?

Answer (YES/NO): NO